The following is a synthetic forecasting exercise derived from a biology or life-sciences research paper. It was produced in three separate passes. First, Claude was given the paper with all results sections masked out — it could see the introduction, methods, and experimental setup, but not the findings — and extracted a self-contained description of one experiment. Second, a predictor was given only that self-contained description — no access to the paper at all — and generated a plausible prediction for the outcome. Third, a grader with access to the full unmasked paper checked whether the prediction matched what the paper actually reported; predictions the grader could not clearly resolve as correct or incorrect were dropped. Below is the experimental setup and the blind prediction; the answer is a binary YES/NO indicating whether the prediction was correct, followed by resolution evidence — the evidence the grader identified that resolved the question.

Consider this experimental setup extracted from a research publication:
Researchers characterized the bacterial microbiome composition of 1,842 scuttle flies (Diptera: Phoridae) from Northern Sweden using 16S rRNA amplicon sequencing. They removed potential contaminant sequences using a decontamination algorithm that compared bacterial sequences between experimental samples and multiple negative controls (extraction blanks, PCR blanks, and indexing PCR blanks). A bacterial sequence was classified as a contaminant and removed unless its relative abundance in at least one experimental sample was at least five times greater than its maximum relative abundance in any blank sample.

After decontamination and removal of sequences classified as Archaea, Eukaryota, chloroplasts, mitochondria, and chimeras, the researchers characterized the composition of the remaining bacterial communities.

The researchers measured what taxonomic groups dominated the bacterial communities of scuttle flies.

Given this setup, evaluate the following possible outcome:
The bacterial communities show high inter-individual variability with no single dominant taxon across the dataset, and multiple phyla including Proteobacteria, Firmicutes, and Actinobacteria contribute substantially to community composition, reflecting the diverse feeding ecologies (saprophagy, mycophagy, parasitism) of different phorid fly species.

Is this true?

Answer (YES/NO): NO